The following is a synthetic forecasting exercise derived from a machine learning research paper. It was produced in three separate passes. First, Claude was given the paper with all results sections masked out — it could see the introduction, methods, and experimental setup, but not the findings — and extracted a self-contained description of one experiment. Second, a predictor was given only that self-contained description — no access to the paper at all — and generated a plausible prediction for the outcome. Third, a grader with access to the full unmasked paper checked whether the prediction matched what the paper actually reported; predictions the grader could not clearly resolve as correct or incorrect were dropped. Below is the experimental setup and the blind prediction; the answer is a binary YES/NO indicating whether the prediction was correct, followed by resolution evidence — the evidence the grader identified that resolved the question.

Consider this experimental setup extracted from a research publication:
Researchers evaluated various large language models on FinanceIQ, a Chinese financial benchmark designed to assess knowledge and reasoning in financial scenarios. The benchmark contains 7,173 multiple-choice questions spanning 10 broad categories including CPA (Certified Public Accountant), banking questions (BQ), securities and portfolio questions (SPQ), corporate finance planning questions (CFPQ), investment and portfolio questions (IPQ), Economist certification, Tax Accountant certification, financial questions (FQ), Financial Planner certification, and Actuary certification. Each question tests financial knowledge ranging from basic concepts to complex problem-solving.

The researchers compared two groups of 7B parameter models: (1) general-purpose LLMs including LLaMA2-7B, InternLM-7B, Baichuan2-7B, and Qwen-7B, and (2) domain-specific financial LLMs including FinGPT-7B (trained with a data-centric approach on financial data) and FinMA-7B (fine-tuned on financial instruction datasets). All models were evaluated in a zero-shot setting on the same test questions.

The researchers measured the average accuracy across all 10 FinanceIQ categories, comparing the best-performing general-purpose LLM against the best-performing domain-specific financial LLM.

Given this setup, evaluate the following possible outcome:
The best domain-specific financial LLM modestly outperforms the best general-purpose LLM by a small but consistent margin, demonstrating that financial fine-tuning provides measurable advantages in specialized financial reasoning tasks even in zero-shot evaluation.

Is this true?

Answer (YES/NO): NO